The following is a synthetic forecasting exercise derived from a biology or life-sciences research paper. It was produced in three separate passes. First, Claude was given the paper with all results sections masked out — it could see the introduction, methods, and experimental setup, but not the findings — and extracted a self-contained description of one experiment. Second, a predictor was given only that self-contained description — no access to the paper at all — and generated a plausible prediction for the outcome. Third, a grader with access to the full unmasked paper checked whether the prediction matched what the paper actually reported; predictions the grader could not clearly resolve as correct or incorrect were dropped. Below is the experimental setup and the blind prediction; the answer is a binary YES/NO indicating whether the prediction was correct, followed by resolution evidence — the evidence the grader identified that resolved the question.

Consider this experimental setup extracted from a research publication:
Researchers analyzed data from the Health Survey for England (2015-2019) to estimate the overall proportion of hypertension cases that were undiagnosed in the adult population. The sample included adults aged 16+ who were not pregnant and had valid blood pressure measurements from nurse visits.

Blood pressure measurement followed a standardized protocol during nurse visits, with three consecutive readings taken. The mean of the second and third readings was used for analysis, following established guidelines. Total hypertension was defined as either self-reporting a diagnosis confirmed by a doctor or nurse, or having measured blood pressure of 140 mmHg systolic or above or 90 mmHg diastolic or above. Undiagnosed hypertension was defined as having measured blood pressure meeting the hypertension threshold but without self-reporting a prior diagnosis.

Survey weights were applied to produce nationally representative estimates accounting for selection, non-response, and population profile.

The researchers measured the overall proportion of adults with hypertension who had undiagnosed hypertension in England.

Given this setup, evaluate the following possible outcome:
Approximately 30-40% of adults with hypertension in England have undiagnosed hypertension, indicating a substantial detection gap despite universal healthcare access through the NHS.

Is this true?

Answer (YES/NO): NO